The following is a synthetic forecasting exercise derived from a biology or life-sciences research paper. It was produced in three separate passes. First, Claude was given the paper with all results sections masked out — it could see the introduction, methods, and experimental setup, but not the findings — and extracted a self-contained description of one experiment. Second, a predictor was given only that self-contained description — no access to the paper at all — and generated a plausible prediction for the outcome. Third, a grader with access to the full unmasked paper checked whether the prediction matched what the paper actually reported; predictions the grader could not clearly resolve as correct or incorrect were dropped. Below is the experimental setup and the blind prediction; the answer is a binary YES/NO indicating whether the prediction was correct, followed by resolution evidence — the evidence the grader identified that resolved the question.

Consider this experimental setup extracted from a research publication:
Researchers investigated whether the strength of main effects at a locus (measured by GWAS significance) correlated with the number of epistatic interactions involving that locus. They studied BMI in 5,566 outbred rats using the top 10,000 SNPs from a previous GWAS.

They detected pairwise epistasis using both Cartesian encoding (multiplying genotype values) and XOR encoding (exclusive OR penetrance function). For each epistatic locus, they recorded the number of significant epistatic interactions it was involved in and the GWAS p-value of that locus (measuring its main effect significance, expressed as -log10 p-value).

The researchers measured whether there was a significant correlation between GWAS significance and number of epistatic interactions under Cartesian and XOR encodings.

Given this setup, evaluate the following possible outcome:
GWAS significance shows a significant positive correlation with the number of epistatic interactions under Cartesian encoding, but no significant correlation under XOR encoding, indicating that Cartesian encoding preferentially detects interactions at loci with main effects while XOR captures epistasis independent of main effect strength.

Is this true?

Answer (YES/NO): NO